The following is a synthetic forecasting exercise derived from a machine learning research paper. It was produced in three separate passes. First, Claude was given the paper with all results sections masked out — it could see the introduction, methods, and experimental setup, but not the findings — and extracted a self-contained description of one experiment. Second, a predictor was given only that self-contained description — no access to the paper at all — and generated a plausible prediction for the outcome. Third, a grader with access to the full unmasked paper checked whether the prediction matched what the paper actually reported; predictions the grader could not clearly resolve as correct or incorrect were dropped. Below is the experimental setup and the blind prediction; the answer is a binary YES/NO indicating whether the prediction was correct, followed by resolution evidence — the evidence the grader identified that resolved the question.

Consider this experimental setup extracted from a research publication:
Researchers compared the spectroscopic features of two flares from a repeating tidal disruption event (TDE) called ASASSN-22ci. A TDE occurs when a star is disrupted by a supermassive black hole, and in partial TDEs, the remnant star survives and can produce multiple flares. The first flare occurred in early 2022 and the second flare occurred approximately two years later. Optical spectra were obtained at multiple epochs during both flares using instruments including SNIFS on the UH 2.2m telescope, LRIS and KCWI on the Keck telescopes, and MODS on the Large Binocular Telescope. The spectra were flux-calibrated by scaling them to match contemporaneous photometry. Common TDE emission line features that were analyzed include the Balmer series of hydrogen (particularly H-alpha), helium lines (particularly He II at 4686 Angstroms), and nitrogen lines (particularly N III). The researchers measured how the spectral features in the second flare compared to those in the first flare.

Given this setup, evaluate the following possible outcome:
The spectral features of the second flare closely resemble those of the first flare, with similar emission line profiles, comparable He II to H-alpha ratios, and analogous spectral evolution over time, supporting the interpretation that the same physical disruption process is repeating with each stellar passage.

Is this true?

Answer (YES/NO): YES